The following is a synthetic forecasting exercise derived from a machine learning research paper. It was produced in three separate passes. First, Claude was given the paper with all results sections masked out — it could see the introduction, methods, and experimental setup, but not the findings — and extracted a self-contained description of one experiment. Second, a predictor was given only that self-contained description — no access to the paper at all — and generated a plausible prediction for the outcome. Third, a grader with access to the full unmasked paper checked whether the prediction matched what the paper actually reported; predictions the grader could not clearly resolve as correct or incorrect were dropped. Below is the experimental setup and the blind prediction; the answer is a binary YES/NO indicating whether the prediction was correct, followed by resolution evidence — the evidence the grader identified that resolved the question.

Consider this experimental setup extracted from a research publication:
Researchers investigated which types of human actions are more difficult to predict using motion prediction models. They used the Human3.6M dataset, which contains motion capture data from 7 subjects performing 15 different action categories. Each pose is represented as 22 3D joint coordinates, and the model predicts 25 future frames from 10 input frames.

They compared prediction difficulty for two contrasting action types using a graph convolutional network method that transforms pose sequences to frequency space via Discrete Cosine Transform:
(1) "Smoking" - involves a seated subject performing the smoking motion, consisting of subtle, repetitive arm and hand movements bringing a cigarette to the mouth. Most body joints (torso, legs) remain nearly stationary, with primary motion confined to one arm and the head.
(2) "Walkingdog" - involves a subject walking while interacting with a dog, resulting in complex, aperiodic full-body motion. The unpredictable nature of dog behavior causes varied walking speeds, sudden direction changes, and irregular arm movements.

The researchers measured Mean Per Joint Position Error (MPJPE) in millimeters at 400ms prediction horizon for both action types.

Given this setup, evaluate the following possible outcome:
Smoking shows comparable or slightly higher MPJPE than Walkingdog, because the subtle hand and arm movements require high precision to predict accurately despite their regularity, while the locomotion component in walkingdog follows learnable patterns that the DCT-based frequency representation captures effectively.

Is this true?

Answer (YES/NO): NO